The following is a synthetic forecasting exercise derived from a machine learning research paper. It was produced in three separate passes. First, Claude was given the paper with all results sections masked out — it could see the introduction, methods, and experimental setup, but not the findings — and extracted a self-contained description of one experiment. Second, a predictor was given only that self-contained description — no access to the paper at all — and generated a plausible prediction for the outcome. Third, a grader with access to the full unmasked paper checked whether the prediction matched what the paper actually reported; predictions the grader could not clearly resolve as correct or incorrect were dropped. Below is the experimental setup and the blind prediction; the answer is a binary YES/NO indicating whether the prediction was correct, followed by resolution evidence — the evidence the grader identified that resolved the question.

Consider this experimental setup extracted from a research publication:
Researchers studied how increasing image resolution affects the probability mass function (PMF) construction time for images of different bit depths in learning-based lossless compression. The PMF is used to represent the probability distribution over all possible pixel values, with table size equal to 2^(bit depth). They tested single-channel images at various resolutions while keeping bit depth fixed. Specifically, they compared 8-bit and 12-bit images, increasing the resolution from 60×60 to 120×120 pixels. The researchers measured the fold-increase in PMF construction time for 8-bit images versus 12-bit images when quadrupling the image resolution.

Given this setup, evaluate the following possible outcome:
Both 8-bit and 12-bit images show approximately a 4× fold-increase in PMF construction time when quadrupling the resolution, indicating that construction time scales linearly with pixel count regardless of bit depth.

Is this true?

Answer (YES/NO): NO